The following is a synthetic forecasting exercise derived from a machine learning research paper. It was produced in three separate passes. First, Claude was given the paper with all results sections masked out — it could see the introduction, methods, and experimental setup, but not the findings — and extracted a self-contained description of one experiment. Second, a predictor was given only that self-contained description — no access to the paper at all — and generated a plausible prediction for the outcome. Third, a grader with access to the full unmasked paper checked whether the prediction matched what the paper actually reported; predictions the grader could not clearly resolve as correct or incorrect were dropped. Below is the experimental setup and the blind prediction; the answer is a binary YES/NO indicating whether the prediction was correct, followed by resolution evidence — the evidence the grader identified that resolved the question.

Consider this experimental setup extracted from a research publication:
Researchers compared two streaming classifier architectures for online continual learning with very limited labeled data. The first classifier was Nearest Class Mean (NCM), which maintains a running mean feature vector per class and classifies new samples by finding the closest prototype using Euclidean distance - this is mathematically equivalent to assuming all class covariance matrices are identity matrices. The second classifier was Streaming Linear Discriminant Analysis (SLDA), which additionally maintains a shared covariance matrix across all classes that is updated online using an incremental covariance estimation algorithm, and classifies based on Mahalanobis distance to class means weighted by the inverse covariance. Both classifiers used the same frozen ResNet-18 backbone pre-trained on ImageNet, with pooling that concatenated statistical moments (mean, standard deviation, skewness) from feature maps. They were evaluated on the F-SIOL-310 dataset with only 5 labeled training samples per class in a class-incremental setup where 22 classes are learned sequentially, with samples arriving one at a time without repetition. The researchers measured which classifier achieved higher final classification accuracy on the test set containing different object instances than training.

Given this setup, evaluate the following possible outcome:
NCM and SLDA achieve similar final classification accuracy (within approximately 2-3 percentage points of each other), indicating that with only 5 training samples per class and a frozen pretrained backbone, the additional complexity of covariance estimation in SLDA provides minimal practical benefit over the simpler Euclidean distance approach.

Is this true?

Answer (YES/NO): YES